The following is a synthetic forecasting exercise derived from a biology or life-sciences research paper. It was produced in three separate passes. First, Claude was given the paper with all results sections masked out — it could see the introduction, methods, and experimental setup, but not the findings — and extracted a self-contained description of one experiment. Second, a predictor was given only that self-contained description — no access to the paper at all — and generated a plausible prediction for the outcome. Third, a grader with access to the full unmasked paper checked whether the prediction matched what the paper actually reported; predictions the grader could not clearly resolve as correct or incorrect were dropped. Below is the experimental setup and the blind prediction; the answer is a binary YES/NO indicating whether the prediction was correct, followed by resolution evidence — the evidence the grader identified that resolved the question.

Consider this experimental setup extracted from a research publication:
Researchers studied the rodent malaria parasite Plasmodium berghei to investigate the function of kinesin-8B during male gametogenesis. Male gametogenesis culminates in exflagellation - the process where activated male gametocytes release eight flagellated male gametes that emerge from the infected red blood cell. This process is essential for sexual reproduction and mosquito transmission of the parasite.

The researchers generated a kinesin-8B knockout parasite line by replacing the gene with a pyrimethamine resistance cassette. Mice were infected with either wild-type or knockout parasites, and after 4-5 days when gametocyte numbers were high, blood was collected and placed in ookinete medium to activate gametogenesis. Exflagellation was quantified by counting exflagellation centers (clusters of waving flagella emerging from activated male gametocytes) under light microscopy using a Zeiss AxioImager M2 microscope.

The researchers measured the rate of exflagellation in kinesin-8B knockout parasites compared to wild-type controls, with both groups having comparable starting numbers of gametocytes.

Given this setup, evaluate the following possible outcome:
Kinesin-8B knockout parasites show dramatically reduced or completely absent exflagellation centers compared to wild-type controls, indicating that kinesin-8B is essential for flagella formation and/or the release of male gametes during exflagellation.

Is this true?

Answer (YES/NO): YES